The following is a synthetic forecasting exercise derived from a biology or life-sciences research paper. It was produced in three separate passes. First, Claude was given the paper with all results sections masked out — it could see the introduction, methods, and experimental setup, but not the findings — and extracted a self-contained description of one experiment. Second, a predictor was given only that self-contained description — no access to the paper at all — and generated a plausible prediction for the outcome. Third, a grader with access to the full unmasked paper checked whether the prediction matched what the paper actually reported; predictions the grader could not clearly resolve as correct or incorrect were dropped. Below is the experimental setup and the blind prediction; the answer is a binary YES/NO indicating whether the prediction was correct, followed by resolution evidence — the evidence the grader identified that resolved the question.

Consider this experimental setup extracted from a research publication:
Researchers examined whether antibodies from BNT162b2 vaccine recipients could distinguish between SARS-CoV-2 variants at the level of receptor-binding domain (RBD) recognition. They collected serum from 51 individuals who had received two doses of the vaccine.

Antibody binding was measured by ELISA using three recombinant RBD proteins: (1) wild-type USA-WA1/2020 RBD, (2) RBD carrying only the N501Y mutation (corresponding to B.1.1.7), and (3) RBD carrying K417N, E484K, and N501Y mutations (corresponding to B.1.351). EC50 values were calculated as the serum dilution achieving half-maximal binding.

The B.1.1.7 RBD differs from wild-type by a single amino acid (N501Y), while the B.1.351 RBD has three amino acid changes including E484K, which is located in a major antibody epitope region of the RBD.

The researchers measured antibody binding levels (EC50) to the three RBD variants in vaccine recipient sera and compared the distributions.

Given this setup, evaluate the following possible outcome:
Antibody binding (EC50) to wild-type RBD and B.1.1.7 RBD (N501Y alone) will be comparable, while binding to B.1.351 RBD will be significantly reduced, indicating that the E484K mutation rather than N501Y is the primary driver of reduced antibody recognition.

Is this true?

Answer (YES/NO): NO